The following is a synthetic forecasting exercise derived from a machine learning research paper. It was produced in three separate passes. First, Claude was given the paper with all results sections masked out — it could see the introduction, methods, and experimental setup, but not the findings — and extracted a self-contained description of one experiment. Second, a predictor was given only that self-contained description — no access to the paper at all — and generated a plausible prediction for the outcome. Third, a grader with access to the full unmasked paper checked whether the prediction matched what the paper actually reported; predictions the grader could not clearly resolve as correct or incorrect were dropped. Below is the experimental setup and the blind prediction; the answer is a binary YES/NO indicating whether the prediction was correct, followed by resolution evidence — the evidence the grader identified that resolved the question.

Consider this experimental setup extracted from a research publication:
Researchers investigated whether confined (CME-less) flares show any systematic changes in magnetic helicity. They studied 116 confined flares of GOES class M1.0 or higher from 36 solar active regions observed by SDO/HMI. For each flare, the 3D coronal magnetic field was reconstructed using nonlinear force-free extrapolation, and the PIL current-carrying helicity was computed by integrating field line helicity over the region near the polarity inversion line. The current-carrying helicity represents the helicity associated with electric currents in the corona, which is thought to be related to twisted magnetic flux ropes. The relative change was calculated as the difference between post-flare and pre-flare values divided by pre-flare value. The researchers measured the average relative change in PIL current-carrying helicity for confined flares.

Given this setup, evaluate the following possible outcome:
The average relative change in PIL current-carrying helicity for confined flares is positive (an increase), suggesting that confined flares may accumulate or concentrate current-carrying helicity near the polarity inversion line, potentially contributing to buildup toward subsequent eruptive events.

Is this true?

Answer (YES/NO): NO